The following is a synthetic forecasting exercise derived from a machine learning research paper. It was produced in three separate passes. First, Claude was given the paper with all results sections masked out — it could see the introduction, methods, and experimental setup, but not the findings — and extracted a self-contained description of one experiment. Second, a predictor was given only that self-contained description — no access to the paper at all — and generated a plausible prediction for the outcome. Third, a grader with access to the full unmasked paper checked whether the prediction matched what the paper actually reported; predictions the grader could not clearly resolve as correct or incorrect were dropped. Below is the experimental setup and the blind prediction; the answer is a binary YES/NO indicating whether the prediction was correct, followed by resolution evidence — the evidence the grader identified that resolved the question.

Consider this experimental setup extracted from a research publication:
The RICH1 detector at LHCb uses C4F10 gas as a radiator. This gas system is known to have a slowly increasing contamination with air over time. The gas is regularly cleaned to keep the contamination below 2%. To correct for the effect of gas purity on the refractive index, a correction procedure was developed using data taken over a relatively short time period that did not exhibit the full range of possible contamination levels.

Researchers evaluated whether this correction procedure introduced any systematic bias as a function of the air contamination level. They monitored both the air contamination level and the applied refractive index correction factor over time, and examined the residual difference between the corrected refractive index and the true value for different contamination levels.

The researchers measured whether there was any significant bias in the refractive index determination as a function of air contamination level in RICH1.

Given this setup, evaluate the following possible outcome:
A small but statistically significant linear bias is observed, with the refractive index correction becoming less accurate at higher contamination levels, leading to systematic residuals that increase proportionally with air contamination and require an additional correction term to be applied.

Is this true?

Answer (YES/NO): NO